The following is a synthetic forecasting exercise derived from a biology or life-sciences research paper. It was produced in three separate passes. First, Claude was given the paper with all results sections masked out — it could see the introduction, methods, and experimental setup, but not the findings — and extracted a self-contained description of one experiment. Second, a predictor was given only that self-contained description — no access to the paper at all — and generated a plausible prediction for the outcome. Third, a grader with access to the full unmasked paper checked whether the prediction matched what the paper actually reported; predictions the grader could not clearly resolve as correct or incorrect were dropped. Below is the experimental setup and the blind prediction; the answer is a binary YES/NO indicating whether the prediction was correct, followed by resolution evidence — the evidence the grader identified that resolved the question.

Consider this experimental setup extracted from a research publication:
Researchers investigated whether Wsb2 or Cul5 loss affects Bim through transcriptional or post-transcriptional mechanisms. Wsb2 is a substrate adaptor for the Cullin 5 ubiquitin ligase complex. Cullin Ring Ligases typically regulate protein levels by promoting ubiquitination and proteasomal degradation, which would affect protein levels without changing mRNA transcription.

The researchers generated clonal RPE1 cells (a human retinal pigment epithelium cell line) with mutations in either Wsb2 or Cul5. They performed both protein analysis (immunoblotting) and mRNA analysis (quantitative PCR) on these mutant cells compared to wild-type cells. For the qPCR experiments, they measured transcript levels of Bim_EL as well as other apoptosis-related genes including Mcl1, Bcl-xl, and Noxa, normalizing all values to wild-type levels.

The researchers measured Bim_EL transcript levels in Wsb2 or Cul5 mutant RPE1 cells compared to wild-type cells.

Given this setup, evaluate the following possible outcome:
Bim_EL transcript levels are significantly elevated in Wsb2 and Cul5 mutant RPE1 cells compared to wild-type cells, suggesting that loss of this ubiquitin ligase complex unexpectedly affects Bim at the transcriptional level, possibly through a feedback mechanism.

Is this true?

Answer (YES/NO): NO